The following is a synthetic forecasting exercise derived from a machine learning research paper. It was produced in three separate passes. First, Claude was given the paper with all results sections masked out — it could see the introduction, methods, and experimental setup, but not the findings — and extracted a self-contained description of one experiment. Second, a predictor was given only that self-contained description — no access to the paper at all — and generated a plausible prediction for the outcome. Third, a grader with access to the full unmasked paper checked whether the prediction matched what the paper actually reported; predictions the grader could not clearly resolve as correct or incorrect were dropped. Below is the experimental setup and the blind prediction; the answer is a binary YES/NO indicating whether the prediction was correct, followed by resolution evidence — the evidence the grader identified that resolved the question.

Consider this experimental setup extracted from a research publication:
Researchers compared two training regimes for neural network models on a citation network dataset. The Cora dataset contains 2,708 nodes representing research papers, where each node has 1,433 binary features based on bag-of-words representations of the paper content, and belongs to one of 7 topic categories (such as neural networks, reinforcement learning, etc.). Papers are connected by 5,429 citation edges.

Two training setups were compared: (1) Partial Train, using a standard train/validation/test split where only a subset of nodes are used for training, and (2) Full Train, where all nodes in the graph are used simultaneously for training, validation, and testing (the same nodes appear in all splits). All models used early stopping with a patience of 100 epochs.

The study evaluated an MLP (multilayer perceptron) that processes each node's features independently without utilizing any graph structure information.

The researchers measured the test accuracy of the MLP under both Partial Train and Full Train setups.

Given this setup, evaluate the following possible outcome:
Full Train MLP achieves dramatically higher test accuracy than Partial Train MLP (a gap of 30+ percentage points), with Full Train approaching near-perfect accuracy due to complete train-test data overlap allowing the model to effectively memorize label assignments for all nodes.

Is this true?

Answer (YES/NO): YES